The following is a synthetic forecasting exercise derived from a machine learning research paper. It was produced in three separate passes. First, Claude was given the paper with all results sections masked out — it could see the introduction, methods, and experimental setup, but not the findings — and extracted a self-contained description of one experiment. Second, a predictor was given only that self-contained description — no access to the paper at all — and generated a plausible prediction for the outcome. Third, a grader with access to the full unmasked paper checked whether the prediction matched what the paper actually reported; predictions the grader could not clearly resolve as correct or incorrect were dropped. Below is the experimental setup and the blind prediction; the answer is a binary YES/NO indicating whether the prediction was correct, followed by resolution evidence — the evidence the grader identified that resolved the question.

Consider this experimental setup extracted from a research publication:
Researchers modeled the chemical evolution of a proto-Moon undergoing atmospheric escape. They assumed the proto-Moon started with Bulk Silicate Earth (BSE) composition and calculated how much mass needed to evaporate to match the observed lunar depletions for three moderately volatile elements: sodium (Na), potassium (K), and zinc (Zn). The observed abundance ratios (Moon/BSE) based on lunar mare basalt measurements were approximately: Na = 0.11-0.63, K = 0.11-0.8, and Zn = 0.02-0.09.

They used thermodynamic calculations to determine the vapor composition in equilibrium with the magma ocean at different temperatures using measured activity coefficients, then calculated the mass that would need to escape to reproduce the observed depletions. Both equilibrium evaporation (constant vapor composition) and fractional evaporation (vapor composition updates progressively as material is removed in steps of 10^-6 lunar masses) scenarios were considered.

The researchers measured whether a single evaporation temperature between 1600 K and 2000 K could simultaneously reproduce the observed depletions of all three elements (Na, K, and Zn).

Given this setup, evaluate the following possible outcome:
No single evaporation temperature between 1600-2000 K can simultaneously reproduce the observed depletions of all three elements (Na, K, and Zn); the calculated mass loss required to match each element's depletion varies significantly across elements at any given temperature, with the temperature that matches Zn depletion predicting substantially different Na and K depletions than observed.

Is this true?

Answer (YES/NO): YES